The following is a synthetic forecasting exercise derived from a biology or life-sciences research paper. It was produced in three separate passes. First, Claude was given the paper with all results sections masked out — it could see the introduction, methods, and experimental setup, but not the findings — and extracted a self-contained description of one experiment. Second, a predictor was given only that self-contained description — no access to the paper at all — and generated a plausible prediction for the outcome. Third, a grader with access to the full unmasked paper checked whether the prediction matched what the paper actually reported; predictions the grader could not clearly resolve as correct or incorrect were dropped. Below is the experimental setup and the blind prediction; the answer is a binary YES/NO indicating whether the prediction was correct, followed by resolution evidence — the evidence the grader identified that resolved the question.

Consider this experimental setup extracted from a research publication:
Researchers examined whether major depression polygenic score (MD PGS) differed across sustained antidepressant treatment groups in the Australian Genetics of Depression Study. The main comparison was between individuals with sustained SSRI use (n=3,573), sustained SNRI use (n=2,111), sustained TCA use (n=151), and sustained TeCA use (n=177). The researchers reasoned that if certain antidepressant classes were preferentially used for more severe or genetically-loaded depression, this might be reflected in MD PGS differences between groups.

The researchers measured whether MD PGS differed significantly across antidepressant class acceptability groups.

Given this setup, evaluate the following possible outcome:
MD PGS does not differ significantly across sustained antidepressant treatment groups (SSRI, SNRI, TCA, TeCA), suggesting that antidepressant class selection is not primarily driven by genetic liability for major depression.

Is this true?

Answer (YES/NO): YES